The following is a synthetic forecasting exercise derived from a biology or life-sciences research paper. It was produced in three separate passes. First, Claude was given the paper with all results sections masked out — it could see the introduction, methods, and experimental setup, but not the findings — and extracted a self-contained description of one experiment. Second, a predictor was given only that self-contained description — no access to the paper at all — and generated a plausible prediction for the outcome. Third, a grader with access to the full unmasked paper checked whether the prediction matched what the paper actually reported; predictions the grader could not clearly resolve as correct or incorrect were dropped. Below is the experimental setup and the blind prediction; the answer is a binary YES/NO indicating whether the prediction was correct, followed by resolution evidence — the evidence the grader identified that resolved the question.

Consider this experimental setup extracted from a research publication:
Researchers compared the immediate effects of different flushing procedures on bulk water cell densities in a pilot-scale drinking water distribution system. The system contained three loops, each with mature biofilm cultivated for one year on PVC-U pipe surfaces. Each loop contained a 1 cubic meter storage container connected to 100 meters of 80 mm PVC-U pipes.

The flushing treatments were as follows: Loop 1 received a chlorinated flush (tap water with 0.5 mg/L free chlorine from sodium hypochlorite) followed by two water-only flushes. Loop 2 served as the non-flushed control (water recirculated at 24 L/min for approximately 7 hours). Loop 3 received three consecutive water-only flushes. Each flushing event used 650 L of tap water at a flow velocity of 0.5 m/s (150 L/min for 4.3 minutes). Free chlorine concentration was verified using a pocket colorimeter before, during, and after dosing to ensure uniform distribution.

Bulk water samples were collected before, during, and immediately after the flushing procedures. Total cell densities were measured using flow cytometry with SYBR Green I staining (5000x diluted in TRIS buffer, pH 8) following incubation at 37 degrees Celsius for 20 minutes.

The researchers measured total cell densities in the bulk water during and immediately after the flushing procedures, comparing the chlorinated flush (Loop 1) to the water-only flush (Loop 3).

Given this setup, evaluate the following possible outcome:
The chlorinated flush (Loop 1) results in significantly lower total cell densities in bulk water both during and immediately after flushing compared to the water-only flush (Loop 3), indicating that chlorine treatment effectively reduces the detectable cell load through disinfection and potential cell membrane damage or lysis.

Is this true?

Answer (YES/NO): NO